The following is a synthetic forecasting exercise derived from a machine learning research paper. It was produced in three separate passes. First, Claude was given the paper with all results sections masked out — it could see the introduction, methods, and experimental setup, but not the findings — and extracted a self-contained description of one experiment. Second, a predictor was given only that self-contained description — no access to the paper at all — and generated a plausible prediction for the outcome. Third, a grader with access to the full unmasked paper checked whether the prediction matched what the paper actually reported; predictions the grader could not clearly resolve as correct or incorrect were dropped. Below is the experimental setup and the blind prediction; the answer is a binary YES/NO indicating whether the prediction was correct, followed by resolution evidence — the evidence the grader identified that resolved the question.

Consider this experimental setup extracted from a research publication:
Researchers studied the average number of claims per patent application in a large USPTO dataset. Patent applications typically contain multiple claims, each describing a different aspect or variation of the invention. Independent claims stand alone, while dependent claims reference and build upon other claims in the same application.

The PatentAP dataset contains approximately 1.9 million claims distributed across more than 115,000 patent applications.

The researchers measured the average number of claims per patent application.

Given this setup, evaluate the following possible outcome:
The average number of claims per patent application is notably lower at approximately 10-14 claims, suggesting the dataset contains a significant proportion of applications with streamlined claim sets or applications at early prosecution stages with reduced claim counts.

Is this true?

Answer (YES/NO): NO